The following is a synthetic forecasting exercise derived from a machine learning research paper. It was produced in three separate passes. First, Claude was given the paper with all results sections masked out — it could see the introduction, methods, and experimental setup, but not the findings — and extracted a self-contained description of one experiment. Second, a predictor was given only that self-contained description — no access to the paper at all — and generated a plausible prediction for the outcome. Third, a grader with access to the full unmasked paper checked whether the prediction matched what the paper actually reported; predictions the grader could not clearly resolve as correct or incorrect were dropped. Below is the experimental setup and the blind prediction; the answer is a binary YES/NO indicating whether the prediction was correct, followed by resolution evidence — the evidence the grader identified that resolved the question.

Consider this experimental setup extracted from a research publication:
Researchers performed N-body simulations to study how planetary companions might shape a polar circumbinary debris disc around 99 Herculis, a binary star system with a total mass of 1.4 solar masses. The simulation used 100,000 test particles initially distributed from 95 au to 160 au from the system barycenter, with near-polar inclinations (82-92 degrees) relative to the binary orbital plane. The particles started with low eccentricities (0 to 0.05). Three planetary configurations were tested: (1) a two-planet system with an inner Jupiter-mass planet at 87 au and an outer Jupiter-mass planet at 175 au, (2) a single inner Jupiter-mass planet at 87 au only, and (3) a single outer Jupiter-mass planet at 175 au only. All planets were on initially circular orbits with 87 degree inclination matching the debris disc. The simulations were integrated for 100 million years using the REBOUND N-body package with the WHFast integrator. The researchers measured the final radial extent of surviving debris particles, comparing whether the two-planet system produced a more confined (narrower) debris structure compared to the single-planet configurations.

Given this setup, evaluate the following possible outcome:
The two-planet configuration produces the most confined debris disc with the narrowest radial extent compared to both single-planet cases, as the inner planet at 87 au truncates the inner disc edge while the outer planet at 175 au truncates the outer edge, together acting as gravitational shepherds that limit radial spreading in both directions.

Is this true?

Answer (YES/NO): YES